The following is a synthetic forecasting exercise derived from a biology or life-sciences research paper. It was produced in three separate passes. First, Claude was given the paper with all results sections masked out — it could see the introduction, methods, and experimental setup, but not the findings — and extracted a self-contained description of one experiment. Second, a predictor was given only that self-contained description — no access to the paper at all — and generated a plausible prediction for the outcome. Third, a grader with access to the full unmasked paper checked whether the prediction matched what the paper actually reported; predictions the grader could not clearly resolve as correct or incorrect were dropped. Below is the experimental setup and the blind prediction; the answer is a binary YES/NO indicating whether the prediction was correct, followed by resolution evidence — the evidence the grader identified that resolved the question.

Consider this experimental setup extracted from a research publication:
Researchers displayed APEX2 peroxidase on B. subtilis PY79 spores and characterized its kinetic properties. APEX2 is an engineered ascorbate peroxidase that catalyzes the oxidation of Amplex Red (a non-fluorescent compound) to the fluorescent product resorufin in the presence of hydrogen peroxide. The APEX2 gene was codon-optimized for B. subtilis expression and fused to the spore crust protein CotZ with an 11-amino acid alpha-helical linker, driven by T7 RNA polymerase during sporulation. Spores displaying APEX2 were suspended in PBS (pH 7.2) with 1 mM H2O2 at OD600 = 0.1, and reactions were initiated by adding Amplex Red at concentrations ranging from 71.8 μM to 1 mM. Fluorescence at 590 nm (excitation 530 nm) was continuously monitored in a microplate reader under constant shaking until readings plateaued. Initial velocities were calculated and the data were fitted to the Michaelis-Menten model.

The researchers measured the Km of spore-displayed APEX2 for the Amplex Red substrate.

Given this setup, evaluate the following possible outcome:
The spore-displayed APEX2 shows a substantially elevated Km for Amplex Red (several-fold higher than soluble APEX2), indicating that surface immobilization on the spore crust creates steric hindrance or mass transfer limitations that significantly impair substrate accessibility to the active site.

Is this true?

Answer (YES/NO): NO